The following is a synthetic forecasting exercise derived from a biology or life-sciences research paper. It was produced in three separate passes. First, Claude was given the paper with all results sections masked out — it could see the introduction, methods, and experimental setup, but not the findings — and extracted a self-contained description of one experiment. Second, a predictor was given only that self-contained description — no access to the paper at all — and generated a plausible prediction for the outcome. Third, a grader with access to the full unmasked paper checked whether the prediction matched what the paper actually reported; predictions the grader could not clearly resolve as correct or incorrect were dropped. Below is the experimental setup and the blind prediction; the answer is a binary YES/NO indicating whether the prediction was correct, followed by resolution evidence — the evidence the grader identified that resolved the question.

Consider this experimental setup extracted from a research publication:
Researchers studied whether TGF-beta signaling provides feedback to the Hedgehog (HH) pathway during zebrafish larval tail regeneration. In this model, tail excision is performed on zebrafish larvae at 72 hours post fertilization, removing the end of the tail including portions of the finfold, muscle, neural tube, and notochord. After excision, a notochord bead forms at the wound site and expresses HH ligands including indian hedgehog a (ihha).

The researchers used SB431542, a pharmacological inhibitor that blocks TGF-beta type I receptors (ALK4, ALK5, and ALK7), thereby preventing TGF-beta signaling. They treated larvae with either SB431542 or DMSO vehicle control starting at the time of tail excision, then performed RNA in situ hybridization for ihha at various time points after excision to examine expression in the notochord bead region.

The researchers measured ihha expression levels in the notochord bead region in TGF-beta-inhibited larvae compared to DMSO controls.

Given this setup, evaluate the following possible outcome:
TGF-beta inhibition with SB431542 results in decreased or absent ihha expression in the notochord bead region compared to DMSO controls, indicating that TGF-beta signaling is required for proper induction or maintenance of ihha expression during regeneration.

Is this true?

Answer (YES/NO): NO